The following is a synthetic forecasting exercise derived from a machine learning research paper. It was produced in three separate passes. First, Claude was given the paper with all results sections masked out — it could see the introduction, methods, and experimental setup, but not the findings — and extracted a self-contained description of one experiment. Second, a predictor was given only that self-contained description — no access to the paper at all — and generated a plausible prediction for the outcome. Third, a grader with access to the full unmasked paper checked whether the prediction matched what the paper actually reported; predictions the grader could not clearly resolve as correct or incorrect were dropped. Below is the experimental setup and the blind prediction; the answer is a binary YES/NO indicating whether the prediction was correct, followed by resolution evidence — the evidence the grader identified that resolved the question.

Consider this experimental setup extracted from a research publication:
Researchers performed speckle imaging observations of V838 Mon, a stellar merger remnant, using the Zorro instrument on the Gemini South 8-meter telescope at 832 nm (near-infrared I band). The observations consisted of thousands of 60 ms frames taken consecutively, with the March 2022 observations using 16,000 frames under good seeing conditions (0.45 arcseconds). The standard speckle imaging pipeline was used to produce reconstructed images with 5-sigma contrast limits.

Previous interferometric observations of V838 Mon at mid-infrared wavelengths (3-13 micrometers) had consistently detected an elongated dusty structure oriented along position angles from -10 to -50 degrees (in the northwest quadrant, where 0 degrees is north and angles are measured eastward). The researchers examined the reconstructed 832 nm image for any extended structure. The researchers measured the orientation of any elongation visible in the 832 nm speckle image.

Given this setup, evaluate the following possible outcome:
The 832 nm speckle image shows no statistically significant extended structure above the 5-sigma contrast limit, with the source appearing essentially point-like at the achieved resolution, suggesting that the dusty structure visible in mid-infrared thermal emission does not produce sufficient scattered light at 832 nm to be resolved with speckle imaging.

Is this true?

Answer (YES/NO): NO